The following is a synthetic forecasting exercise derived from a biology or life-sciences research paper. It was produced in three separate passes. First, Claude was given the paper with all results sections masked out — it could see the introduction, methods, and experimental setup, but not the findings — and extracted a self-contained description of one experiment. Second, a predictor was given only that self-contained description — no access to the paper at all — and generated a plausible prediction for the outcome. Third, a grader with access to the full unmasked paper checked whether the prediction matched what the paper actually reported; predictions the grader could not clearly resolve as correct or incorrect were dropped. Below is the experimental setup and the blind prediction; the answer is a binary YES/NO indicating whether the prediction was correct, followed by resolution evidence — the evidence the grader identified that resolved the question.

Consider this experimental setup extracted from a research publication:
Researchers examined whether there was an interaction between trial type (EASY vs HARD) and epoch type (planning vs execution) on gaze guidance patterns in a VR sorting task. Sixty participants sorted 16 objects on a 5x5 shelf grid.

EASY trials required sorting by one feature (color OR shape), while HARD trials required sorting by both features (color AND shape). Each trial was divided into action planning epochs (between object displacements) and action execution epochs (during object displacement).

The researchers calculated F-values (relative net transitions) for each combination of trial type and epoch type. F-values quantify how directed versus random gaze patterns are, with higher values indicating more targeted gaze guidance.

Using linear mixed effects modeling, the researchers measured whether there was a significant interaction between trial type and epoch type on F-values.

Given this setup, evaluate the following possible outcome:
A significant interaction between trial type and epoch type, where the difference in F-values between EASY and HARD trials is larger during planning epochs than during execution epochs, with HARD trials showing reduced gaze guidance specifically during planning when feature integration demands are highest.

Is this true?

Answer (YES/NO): YES